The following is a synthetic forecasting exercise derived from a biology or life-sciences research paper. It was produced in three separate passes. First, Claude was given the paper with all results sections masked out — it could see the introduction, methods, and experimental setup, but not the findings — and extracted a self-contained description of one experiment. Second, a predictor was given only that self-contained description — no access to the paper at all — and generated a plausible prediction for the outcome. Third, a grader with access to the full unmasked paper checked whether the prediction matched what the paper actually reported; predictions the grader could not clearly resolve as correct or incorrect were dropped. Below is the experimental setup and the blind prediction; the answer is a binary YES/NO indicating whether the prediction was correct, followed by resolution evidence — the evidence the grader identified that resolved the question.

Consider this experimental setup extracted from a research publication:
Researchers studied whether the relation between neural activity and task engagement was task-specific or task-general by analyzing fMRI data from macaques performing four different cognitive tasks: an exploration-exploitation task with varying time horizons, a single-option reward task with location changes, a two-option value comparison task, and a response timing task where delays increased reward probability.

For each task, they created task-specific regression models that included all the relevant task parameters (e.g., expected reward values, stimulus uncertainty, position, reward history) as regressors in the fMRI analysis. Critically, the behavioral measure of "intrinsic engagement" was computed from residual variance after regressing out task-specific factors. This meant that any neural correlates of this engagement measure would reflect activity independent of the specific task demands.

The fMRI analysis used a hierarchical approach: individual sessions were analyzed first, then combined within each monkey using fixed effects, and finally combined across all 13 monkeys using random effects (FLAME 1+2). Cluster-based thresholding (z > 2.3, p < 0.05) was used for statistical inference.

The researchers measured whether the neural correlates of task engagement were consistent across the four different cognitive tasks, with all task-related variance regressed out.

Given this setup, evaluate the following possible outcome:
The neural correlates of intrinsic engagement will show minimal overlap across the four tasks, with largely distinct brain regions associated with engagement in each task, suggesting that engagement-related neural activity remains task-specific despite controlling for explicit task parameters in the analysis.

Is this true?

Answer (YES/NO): NO